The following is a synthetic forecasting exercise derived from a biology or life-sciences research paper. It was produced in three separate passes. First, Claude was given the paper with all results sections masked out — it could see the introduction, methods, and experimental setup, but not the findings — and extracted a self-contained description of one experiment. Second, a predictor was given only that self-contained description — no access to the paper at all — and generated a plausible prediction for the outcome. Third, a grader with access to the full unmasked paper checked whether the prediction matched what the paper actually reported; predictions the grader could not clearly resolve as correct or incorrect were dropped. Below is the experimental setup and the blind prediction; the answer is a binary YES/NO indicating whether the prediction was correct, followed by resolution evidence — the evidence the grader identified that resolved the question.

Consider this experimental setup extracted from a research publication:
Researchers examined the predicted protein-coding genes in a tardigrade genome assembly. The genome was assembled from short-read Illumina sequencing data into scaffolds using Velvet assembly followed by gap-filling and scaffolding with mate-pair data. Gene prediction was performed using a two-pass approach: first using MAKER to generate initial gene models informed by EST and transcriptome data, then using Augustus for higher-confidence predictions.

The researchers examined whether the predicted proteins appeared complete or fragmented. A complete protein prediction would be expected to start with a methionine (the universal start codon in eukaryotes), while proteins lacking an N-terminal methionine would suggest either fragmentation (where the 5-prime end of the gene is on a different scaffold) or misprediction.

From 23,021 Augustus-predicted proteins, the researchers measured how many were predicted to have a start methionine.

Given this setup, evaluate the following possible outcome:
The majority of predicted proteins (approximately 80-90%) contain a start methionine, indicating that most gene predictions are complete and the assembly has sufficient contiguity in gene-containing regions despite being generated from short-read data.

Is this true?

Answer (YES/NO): YES